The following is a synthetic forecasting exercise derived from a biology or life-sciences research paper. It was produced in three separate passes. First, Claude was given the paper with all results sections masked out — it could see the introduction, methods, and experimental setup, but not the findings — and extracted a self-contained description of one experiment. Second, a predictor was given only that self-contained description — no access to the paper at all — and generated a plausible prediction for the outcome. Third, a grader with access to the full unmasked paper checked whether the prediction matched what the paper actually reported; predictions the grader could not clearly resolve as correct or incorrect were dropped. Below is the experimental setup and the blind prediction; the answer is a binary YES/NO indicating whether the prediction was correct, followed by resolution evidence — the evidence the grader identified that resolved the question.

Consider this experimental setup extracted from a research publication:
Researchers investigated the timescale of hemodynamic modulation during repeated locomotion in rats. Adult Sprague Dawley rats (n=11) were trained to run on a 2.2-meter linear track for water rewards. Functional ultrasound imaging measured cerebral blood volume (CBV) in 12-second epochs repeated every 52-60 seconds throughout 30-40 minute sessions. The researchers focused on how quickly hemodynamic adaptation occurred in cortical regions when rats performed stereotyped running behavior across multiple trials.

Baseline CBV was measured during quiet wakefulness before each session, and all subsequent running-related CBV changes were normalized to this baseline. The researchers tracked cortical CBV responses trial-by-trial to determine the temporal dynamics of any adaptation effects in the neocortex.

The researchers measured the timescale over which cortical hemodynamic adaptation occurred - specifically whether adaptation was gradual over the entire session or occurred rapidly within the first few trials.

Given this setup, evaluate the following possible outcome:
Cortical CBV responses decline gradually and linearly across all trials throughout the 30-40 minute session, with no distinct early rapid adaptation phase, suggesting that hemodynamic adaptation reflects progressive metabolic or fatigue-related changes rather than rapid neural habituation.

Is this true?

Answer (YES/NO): NO